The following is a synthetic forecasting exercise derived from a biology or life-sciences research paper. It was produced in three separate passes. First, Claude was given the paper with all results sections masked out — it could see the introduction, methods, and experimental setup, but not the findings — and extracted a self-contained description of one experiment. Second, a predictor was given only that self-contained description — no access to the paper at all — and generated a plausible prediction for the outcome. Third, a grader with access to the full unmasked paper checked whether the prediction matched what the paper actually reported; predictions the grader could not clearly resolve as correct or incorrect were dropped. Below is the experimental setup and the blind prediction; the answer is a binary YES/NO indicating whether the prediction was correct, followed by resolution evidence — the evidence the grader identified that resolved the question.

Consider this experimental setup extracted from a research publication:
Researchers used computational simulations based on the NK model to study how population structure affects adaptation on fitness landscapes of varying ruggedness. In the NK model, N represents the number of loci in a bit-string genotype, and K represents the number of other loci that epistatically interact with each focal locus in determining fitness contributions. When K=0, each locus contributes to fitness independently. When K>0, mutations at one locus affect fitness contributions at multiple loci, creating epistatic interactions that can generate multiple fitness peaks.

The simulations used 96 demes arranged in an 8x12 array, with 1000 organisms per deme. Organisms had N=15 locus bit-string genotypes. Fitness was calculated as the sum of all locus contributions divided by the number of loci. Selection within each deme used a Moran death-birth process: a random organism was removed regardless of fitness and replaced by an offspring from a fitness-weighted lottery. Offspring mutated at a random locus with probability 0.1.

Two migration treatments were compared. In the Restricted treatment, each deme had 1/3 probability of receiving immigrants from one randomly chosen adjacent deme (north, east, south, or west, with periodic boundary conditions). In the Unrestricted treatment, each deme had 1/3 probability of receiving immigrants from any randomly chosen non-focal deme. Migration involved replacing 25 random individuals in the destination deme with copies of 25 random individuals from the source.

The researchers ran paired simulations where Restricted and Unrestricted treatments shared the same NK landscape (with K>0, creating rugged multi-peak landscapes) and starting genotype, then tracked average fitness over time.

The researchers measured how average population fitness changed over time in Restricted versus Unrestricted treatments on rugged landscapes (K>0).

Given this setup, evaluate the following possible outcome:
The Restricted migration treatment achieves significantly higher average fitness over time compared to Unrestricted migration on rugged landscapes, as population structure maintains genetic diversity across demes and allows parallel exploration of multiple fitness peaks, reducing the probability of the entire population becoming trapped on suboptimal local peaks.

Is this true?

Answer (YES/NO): NO